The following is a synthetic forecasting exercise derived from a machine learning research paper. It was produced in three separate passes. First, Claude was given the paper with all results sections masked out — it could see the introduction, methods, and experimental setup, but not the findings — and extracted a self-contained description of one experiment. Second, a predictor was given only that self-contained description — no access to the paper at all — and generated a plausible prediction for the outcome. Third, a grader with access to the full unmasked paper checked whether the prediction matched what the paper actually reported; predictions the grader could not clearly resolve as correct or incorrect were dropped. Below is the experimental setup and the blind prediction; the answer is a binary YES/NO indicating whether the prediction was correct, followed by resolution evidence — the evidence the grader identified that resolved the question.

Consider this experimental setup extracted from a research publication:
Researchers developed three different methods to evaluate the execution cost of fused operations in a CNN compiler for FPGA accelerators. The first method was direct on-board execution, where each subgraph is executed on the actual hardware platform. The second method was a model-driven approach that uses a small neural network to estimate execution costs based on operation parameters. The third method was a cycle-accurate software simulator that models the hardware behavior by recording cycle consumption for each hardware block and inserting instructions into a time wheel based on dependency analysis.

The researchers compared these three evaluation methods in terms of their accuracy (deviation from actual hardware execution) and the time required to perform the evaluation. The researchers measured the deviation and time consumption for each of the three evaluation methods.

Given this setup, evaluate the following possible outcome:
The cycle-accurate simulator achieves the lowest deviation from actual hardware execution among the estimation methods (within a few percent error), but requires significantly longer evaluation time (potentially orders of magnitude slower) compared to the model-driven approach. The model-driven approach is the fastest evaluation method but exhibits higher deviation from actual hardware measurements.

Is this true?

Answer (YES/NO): NO